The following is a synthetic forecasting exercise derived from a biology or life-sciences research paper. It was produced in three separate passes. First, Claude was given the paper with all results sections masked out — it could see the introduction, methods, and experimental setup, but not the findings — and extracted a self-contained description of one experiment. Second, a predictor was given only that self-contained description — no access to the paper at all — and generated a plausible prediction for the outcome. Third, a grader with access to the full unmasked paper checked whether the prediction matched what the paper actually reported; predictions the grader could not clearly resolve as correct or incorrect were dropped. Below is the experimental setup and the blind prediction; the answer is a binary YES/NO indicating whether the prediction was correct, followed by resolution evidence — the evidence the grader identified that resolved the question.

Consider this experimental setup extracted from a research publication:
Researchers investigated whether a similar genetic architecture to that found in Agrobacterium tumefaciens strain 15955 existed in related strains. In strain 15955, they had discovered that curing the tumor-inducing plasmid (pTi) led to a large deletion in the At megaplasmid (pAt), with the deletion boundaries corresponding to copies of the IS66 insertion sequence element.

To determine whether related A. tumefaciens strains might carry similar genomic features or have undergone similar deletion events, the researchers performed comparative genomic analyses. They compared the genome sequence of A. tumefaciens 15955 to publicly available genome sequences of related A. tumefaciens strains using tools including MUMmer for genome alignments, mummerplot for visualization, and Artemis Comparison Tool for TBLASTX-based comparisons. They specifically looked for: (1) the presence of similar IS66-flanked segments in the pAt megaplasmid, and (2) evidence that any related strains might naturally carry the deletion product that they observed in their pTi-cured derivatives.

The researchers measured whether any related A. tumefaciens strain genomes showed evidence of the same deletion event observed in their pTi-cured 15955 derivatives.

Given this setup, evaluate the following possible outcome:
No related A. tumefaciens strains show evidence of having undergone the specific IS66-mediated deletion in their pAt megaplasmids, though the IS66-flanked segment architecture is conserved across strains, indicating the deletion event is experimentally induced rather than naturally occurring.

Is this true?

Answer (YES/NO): NO